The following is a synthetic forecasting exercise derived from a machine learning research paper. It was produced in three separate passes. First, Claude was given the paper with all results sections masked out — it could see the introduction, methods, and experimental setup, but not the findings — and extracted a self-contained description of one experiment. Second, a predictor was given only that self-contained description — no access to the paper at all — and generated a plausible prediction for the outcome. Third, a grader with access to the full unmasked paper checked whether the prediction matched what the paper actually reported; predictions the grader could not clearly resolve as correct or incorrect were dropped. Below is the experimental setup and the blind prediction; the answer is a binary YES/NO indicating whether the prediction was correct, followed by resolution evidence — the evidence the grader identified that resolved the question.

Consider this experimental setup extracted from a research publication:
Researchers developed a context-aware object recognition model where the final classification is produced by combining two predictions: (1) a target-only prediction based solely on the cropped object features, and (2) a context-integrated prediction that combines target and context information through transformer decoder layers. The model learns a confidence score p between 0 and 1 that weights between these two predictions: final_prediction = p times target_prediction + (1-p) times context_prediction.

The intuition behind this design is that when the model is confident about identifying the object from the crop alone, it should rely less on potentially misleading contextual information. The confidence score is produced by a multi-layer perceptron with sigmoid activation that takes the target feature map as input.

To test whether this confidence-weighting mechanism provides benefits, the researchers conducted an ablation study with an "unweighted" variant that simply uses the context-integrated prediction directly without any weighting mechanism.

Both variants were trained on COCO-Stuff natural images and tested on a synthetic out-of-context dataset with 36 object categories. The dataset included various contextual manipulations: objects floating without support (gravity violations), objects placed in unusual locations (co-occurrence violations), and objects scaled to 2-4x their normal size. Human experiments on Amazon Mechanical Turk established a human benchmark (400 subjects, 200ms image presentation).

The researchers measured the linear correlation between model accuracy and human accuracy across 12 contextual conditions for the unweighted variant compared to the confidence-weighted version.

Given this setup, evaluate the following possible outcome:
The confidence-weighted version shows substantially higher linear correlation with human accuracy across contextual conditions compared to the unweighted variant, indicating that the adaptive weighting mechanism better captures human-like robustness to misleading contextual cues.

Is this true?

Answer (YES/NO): NO